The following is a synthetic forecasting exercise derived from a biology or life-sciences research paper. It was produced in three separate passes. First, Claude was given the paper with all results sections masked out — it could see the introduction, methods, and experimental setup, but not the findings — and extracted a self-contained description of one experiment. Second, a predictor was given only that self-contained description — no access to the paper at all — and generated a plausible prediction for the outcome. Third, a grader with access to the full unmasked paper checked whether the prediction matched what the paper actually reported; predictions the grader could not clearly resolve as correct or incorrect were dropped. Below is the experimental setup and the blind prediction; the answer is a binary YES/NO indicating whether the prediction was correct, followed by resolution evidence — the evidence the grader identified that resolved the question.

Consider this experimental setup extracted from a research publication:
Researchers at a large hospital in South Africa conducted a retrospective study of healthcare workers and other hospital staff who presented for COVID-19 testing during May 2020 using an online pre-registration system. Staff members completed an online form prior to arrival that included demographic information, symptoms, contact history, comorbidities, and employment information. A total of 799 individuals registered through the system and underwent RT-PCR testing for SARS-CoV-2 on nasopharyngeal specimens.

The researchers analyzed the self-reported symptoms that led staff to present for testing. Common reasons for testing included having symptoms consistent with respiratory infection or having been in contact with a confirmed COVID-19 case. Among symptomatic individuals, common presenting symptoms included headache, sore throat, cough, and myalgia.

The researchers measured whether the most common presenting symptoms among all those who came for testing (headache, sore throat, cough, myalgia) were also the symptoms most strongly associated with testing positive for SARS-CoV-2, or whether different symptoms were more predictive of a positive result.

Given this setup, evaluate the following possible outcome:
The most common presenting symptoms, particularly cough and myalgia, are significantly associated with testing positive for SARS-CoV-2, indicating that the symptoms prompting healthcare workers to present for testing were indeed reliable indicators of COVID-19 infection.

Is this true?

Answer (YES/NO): NO